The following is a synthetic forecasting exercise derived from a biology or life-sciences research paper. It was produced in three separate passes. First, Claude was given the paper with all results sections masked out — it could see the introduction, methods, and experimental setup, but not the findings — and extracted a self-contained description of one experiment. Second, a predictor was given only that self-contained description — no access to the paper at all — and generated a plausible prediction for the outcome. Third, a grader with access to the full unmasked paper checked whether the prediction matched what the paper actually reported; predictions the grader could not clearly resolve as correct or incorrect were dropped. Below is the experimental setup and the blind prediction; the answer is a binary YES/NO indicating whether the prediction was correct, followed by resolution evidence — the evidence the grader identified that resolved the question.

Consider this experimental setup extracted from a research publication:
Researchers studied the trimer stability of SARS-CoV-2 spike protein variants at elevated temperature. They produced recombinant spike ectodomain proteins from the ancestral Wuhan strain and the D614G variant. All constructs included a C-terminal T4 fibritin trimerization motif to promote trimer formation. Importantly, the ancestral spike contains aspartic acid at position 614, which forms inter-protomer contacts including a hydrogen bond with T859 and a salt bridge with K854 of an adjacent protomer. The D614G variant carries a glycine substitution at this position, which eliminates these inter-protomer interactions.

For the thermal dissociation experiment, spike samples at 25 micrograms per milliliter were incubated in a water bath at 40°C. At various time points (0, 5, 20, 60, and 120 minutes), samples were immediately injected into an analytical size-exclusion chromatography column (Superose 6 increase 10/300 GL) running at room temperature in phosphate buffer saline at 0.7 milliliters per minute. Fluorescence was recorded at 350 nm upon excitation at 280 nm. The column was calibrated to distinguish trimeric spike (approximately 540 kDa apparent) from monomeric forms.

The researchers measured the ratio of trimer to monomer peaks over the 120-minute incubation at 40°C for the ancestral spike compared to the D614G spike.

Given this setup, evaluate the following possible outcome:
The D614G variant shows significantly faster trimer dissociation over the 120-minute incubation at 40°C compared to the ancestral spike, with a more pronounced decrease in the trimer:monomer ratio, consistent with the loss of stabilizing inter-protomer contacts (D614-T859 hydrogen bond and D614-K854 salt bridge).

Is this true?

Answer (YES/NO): NO